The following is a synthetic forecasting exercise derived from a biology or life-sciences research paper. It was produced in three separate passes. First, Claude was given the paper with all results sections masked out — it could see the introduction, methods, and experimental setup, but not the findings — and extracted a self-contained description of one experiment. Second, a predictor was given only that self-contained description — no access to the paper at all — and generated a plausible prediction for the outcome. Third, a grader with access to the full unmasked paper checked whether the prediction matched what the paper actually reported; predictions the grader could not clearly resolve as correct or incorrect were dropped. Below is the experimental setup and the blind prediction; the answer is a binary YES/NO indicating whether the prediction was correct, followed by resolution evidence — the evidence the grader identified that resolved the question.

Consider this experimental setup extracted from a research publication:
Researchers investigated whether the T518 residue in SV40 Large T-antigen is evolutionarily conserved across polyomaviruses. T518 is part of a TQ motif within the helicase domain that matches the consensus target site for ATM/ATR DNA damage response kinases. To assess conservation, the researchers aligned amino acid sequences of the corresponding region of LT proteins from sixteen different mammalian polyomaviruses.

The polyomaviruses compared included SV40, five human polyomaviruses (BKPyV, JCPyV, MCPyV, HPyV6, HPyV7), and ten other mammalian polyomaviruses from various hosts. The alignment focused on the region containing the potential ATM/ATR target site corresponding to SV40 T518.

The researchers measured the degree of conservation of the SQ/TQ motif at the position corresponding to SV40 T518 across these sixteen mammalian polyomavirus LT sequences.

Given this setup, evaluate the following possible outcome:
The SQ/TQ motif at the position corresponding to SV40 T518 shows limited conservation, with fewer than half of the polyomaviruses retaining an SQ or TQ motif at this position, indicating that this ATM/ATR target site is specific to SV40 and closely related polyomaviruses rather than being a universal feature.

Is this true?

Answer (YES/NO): NO